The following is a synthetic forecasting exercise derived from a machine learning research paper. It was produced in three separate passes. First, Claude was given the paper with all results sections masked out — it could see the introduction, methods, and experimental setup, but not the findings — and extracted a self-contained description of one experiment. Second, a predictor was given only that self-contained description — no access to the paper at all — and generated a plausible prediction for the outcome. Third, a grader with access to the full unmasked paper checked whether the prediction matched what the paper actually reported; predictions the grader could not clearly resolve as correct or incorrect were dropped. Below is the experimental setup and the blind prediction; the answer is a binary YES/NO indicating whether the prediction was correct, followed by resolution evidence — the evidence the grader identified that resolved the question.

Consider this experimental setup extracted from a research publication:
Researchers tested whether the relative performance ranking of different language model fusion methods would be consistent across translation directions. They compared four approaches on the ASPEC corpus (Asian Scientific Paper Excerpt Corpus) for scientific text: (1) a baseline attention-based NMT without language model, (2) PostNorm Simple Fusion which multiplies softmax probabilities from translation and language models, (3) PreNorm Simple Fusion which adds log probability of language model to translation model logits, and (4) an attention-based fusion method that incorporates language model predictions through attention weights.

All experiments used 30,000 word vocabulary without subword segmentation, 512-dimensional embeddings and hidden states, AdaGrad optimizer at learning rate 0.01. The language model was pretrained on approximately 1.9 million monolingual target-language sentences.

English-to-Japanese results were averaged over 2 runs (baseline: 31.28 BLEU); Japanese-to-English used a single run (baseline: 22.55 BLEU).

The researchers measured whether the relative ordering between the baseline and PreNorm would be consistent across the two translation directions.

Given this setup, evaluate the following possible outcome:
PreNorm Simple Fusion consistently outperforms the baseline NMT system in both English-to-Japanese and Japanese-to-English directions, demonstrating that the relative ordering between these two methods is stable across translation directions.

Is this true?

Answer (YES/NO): NO